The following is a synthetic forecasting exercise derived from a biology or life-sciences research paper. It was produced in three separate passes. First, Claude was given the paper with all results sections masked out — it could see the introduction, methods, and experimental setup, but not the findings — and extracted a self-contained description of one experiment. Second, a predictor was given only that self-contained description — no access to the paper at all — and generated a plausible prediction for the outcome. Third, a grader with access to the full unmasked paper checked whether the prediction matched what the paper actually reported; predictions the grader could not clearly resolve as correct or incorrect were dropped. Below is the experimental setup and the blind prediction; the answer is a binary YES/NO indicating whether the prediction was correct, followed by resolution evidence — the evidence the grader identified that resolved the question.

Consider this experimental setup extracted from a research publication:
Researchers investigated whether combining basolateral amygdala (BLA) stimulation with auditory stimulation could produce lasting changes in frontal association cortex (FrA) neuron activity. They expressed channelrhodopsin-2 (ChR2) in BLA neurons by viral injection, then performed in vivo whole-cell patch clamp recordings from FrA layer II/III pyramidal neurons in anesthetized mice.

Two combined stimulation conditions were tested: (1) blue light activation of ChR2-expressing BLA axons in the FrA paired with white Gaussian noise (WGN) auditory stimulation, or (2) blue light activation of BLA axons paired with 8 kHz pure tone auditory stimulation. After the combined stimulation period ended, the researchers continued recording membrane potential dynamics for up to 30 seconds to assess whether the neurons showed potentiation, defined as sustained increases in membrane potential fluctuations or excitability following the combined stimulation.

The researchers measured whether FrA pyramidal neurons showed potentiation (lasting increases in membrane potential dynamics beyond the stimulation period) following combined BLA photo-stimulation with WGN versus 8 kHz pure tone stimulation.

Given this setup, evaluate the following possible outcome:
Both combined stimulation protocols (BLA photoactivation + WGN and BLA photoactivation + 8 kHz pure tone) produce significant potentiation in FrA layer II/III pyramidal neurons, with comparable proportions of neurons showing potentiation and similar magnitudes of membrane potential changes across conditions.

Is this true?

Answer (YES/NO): NO